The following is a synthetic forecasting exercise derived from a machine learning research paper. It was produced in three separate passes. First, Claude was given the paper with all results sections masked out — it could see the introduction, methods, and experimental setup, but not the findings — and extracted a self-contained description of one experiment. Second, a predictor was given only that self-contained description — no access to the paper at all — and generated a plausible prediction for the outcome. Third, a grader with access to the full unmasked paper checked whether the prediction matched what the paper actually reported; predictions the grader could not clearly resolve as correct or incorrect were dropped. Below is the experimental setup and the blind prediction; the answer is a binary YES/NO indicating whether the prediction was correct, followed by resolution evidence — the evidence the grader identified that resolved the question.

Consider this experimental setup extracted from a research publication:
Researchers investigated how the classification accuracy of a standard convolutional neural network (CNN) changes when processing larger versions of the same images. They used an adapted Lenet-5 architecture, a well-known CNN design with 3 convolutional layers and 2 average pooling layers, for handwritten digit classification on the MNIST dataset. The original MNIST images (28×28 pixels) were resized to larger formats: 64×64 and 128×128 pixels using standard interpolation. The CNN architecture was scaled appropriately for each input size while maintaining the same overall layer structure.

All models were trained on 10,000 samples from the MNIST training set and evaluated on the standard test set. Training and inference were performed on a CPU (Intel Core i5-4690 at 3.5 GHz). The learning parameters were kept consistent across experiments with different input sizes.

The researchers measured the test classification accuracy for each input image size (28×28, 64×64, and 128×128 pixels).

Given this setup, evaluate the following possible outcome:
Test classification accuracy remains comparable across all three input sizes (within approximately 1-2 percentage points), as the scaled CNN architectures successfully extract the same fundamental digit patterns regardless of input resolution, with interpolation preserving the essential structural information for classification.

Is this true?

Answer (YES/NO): NO